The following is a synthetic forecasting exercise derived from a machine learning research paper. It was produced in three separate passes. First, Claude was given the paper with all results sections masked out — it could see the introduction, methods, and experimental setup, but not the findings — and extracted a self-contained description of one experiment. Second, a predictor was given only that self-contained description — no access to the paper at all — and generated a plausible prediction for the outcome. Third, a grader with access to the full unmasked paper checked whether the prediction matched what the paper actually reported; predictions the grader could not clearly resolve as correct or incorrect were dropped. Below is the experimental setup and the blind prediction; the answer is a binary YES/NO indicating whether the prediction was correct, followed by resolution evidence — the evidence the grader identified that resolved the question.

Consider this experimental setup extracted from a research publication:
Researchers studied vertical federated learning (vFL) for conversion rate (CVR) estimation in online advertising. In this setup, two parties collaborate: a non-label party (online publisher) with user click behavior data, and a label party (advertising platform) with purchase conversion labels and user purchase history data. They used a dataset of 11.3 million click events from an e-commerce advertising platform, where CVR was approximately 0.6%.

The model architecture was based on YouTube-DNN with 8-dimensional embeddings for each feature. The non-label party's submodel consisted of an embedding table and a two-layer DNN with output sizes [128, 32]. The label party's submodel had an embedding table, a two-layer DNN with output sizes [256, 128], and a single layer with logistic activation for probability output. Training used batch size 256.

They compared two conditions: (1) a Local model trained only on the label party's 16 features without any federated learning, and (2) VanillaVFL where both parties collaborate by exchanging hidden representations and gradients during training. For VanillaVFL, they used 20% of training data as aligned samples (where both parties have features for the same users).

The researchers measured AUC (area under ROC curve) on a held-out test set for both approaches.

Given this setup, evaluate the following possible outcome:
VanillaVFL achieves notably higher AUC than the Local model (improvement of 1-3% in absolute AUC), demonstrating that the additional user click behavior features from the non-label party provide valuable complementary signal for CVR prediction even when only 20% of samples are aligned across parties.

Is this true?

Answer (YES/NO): YES